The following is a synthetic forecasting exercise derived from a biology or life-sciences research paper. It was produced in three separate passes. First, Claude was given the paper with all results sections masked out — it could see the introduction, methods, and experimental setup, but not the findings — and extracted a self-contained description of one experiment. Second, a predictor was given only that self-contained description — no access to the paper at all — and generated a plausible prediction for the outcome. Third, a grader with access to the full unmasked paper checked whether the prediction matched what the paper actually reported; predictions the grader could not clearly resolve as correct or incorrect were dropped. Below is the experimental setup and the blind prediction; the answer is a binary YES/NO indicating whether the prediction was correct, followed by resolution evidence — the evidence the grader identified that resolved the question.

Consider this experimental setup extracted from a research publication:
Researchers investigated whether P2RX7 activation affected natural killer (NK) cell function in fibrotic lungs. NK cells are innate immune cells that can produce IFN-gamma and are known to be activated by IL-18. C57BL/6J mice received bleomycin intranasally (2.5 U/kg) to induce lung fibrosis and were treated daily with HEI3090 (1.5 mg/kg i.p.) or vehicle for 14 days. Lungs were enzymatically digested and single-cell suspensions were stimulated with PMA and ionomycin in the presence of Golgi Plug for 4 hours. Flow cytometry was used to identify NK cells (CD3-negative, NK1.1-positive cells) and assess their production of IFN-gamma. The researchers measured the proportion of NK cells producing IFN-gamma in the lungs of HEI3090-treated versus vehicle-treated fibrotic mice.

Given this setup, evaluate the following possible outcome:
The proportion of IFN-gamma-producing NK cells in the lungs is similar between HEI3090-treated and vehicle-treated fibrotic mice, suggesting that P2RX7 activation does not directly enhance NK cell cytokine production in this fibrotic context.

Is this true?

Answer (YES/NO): YES